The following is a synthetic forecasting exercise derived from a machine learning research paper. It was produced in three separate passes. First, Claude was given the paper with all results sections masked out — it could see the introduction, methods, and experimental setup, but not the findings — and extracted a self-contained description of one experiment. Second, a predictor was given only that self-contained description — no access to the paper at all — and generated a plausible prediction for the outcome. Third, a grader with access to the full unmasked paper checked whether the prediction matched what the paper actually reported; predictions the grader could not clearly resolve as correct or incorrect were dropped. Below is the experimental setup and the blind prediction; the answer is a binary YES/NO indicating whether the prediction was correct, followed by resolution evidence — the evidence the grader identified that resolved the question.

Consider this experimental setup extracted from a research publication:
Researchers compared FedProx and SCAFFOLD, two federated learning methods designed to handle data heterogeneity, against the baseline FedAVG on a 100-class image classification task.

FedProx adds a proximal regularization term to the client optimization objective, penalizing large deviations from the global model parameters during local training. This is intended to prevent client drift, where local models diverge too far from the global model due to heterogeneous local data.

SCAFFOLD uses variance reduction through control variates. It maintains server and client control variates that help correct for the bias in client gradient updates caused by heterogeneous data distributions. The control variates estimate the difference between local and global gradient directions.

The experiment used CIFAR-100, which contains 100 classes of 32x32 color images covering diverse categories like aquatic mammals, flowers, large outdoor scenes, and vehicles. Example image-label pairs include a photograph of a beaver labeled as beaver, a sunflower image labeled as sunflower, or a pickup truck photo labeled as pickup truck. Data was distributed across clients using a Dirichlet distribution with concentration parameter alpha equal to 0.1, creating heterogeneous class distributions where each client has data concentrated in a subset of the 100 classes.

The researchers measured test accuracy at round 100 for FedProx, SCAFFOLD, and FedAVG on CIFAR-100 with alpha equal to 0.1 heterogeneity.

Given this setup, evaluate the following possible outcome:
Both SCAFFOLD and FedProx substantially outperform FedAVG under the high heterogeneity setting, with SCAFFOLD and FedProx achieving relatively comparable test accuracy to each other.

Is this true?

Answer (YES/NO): NO